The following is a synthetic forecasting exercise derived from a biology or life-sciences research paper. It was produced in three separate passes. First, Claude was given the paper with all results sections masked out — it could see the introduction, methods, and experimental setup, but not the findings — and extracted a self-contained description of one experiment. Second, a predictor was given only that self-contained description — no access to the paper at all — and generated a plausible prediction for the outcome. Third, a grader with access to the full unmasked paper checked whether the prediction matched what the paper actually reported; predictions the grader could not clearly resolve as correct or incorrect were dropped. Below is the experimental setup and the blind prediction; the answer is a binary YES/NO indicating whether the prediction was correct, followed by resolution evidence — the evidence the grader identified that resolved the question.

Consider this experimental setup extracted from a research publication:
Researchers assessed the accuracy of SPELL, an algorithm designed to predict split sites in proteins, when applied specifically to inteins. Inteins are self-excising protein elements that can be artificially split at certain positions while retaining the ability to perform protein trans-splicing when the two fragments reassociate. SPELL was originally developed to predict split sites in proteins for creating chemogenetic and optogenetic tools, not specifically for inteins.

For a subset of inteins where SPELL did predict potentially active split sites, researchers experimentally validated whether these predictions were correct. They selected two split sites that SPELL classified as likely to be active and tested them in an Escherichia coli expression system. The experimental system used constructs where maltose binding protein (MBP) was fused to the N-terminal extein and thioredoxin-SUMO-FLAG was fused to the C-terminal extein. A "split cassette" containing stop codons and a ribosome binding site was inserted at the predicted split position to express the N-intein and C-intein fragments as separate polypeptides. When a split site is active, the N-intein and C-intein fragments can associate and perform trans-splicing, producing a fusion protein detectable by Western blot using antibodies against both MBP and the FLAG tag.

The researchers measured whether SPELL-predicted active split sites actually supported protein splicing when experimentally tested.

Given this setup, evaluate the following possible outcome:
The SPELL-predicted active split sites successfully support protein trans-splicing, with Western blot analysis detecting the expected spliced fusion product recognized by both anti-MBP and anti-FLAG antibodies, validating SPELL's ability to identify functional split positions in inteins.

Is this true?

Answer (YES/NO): NO